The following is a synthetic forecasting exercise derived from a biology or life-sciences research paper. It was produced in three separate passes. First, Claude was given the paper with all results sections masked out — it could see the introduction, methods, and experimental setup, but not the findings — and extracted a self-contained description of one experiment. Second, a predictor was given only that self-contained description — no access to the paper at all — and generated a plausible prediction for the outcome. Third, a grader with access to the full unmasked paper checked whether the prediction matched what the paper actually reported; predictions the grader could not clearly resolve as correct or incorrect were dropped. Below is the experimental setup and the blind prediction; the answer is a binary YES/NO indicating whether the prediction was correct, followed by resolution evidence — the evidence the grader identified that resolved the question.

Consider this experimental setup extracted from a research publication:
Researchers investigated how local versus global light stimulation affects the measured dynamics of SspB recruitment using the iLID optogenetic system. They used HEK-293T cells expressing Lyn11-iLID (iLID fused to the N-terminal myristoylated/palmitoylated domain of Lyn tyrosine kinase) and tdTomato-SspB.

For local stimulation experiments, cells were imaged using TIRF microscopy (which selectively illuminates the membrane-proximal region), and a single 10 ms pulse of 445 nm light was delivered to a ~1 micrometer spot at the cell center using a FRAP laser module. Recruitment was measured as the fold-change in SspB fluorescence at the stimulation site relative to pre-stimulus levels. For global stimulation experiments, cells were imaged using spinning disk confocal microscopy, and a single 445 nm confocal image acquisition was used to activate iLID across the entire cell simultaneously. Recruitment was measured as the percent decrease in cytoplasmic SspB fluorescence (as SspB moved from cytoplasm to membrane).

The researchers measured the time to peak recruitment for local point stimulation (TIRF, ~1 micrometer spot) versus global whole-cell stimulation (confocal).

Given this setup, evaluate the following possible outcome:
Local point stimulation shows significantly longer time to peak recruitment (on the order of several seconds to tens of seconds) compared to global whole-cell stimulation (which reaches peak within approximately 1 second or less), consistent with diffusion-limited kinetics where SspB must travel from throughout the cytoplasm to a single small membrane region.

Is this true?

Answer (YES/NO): NO